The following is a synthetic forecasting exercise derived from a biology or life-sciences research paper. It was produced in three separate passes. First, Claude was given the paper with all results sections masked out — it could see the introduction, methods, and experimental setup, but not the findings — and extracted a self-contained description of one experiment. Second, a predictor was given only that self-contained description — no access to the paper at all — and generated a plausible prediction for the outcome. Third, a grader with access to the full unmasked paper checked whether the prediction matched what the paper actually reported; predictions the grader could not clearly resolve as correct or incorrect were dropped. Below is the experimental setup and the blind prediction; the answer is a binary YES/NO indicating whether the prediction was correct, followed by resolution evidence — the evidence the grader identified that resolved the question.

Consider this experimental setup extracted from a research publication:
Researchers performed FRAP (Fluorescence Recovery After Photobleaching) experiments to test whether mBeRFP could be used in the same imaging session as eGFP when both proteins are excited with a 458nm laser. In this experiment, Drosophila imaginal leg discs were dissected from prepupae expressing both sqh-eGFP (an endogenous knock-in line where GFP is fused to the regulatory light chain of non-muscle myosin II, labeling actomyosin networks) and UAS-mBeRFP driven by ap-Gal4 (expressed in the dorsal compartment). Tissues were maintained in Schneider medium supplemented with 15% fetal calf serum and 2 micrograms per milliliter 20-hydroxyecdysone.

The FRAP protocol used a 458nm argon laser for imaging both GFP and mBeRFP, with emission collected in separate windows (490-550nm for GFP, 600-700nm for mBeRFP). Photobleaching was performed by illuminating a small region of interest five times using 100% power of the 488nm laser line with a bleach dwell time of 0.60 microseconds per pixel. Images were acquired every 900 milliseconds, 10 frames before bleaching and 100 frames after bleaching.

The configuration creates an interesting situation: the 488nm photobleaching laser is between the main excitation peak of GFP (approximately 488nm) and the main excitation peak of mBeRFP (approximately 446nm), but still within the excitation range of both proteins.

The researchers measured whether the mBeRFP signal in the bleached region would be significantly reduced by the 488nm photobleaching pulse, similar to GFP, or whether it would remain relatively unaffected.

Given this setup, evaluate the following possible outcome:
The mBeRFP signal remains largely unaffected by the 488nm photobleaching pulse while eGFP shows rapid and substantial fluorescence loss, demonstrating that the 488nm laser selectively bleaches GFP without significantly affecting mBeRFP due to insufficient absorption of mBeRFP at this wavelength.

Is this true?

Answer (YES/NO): NO